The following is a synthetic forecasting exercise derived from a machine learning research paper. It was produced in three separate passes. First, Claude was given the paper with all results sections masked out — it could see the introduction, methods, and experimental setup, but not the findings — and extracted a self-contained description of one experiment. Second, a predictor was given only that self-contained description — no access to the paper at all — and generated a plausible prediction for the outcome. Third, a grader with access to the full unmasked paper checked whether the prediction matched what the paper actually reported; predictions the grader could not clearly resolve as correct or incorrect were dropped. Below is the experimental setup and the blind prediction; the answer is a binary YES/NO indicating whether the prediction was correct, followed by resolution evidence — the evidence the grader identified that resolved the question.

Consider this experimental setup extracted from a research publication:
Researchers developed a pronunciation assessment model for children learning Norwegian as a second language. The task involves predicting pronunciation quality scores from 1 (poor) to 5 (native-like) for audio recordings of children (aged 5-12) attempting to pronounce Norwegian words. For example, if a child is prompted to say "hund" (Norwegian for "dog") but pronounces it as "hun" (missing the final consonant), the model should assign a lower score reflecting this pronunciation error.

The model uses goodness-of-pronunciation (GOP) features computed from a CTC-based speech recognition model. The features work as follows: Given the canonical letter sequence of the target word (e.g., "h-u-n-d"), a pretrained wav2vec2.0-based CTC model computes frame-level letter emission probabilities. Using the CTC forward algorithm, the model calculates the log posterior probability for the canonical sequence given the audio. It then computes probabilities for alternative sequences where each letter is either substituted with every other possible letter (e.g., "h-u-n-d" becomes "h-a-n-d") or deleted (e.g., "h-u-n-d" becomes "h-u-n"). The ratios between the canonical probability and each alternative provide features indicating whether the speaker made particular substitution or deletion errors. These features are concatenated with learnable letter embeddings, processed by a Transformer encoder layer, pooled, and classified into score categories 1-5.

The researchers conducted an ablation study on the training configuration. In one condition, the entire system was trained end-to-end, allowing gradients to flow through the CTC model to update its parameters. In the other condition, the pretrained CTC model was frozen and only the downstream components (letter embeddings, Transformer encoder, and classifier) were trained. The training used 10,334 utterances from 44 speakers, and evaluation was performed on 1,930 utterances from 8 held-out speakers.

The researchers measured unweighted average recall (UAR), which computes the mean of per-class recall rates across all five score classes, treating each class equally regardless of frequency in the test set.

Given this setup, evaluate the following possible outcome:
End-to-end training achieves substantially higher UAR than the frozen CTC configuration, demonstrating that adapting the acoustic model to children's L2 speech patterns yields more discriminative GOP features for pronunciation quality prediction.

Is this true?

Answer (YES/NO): YES